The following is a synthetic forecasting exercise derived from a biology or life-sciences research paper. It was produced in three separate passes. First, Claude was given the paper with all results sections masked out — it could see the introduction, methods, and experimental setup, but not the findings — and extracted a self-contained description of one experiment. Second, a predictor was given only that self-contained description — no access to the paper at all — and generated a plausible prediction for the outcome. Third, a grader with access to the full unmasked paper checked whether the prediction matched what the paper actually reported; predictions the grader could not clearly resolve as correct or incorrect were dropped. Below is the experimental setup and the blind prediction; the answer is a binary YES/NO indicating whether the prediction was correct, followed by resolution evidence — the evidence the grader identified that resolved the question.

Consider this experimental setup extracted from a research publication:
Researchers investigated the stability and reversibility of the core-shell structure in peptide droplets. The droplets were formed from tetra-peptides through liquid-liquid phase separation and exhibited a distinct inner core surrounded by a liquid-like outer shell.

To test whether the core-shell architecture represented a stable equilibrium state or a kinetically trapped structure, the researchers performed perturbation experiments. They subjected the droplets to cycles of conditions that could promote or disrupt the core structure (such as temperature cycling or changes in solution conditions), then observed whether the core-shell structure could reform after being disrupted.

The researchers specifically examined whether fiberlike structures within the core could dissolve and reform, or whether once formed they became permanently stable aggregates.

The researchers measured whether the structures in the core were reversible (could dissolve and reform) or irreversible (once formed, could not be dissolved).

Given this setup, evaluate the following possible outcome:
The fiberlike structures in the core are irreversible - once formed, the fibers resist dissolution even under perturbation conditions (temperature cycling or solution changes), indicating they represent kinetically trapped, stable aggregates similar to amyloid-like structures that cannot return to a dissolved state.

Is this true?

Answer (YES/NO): NO